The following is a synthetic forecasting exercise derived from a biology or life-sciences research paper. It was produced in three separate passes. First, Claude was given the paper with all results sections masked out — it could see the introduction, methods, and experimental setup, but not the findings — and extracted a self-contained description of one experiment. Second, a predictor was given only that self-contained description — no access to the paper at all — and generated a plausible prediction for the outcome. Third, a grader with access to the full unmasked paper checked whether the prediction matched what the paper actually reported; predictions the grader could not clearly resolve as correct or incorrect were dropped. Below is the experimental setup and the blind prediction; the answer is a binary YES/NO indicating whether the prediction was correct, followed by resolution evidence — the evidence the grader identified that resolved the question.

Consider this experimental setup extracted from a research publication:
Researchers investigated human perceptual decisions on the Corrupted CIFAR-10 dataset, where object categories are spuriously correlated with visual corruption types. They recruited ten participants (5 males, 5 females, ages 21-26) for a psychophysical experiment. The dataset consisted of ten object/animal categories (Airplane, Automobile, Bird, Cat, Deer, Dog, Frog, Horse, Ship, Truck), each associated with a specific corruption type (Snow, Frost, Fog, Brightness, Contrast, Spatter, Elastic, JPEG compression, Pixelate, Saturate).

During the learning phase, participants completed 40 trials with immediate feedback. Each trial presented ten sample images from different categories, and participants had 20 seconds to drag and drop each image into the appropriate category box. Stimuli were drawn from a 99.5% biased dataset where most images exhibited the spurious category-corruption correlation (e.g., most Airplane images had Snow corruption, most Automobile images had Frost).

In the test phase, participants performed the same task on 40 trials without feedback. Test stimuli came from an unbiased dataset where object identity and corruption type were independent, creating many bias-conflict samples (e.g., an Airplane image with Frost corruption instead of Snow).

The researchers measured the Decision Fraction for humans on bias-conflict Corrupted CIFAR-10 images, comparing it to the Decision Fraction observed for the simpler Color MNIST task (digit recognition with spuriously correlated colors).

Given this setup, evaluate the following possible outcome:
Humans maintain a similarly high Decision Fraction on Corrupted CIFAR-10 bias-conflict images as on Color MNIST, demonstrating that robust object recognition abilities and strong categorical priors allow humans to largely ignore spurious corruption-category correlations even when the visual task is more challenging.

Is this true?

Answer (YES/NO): YES